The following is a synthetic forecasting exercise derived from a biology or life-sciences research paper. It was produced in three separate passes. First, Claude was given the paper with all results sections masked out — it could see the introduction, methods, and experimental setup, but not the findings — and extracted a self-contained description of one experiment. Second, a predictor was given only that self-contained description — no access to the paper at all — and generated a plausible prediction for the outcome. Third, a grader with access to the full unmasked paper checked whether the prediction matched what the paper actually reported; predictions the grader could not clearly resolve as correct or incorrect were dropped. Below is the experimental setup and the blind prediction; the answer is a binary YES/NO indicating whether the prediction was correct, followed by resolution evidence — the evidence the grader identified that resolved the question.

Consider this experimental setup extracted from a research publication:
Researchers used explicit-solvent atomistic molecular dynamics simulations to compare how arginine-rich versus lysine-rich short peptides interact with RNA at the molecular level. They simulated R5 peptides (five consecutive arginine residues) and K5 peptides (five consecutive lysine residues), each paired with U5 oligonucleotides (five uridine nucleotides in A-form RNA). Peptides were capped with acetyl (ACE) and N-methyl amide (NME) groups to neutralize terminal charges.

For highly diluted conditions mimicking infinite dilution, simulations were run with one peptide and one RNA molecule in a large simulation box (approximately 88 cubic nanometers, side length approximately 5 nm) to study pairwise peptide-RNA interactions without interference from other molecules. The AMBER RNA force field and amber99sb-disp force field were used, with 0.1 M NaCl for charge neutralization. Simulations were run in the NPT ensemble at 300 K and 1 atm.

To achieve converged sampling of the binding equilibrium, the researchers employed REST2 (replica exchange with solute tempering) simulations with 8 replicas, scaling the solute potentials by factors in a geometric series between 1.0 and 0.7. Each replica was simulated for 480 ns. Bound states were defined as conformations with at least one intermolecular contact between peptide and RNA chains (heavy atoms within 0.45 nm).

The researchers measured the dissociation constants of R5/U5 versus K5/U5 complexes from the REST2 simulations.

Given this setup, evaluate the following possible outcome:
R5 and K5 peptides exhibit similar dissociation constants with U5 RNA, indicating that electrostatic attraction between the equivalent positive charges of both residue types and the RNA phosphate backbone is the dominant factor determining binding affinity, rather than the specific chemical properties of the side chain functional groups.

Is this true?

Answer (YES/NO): NO